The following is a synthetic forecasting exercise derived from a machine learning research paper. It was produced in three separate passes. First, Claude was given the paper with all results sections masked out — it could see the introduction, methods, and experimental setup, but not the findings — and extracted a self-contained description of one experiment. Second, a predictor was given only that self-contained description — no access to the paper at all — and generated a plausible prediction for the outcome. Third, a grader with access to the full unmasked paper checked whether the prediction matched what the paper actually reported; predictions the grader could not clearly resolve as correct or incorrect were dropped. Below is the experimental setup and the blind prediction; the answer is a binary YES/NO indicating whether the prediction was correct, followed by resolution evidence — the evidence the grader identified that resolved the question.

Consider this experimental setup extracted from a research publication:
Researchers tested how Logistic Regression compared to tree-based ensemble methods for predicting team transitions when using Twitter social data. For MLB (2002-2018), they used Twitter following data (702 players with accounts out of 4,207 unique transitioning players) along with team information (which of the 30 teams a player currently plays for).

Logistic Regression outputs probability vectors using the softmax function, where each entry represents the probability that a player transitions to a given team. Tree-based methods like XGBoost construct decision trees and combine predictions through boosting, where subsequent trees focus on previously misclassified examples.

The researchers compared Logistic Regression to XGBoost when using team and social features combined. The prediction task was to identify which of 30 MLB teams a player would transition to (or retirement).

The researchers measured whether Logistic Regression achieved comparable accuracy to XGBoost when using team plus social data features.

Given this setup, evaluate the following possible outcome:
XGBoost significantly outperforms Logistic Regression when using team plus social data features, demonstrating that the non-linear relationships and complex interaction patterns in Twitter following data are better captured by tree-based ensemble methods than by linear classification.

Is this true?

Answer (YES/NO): NO